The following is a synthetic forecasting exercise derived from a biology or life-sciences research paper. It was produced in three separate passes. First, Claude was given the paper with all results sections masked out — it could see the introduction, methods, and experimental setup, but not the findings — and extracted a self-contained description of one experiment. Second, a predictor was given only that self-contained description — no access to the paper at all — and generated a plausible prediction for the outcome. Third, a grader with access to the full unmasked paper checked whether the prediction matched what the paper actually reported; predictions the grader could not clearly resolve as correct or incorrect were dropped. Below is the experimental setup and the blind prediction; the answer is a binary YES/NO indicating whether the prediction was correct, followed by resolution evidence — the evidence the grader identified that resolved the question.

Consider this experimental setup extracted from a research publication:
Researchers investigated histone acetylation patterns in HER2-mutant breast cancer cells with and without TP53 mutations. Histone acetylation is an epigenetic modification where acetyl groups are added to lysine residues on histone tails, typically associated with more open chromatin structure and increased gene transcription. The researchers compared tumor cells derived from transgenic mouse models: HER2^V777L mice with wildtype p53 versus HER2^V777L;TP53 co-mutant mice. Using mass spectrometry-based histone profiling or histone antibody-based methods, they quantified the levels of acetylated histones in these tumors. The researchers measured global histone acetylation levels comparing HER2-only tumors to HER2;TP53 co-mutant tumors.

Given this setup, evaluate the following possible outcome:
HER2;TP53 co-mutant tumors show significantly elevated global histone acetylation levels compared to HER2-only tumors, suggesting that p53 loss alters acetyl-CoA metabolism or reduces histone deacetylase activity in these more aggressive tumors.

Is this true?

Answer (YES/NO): NO